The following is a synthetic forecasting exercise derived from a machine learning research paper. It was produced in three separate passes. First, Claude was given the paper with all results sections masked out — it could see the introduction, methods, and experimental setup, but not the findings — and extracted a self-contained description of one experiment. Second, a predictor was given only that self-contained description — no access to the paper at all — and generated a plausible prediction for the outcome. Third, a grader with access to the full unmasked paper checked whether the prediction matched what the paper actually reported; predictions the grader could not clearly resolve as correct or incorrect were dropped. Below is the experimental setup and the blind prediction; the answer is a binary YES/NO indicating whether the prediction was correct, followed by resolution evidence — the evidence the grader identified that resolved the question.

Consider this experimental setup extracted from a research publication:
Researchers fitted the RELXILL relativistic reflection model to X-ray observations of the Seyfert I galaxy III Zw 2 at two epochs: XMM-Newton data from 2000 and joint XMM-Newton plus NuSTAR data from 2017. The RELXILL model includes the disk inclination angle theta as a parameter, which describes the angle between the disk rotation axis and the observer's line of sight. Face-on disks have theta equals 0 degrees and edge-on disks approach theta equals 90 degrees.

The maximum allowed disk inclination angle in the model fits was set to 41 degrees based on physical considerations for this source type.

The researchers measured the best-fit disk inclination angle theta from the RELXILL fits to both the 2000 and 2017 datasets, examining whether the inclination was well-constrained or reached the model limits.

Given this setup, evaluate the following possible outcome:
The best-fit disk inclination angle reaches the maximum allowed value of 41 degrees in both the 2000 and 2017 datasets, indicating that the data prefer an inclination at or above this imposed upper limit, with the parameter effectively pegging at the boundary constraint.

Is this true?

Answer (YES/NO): NO